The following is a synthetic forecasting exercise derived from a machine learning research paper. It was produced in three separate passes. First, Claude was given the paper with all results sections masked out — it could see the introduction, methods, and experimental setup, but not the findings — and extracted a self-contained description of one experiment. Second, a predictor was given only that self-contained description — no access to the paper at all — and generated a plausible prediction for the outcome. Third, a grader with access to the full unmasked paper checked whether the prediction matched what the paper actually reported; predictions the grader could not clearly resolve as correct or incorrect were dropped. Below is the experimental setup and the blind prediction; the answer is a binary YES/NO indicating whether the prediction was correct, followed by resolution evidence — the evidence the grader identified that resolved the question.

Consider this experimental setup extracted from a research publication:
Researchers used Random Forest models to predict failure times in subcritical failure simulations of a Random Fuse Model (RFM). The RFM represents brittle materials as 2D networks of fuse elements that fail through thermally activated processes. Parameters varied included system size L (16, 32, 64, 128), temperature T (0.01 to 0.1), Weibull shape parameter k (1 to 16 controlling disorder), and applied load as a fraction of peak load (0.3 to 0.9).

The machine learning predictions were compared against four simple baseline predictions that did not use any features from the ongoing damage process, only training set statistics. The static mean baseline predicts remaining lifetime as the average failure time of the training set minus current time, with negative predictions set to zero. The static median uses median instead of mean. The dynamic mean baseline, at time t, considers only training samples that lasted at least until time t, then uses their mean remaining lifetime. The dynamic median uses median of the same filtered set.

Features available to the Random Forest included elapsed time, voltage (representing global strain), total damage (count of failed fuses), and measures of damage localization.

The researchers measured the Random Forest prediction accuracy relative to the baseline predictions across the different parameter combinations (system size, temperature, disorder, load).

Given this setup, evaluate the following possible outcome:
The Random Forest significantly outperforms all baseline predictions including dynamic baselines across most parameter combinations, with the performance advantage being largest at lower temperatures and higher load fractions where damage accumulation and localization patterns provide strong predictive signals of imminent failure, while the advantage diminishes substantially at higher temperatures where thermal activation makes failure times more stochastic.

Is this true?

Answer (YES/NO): NO